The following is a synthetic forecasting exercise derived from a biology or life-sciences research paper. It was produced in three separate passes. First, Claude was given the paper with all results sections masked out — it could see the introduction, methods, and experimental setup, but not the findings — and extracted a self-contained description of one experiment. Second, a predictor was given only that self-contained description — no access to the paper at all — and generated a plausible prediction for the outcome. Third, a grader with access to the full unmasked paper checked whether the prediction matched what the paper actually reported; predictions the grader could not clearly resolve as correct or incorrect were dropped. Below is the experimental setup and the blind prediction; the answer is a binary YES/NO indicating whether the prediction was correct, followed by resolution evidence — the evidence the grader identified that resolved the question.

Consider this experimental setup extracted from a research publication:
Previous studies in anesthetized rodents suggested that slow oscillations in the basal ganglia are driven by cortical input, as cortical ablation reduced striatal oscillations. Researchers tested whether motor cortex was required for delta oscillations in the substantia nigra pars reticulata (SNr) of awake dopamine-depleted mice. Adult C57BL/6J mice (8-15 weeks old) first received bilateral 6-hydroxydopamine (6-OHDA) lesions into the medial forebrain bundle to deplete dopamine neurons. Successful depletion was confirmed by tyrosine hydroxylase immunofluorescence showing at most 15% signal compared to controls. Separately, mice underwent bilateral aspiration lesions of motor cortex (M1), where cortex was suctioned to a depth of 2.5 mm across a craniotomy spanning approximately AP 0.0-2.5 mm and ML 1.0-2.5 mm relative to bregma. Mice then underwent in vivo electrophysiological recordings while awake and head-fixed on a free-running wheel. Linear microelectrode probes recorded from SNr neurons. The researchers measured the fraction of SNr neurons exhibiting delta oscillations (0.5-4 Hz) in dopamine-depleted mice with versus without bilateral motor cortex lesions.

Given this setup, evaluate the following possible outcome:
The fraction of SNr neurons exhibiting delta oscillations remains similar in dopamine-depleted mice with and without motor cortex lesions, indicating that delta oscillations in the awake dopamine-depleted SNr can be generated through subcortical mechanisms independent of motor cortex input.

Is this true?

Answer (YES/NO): YES